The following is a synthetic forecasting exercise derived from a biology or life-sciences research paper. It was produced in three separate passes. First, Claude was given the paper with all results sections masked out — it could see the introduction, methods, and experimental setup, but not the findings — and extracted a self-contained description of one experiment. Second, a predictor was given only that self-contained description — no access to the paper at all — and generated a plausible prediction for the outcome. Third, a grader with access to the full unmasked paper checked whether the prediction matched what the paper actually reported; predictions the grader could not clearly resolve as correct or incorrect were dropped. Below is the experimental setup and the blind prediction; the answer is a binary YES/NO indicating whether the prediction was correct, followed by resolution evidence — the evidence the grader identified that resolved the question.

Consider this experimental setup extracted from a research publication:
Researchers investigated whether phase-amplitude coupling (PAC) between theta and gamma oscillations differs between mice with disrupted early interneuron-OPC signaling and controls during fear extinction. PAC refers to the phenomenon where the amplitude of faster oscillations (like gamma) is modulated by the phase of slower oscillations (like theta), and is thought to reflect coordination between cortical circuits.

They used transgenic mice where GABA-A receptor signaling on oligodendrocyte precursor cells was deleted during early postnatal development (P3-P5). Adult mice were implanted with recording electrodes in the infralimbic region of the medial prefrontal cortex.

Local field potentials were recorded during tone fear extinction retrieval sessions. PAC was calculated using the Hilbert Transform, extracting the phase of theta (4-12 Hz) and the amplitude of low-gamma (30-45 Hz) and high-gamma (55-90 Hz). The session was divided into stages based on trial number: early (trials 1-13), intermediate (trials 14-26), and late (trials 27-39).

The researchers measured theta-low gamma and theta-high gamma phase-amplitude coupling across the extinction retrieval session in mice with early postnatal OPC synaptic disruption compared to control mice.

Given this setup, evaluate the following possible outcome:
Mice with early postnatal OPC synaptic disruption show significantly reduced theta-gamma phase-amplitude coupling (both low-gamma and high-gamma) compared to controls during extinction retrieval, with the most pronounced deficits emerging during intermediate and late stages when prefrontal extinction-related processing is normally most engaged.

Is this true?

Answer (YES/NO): NO